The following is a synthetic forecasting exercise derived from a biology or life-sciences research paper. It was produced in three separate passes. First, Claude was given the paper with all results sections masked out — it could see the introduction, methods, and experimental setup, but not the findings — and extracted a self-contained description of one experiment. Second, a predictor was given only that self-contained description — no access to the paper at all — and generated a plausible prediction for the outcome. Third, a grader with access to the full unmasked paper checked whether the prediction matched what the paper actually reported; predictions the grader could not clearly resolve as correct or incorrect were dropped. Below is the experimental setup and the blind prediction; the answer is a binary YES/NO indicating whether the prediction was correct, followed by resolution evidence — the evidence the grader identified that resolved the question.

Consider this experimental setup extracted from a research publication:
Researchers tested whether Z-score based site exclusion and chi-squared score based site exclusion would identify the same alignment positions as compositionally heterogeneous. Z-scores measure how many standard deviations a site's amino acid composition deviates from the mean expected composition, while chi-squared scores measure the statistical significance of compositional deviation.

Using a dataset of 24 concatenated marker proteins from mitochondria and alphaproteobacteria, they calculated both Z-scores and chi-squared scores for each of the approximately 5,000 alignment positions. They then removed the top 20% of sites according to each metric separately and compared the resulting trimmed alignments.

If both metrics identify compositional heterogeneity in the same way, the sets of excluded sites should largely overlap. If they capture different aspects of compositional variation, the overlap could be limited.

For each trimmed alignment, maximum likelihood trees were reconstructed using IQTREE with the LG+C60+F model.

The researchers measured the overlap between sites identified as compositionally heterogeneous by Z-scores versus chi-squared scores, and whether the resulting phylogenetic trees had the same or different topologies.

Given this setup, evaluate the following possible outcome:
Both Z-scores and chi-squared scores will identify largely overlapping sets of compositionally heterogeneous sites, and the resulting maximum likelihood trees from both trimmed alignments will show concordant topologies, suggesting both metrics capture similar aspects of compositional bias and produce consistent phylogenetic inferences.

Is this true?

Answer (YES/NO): NO